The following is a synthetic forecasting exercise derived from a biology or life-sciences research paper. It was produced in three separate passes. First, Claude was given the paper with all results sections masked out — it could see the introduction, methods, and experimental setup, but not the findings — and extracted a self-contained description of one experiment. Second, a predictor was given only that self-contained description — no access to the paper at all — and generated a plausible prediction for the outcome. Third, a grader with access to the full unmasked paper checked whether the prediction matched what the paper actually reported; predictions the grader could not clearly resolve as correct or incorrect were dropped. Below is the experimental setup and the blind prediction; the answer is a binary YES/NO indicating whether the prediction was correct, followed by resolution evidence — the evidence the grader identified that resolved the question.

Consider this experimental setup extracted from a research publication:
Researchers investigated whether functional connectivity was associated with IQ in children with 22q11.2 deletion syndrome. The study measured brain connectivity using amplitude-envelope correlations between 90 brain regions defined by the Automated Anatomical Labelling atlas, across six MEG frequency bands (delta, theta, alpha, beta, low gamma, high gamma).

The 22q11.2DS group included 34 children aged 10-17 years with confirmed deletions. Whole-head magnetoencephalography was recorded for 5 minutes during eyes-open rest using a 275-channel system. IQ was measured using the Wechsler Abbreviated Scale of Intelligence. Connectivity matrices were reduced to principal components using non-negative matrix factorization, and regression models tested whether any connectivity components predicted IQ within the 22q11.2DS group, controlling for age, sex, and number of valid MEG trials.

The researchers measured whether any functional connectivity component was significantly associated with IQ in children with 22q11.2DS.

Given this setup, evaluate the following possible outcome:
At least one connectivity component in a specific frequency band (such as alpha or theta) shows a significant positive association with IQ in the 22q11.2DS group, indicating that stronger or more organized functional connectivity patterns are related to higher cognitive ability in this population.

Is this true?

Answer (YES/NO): NO